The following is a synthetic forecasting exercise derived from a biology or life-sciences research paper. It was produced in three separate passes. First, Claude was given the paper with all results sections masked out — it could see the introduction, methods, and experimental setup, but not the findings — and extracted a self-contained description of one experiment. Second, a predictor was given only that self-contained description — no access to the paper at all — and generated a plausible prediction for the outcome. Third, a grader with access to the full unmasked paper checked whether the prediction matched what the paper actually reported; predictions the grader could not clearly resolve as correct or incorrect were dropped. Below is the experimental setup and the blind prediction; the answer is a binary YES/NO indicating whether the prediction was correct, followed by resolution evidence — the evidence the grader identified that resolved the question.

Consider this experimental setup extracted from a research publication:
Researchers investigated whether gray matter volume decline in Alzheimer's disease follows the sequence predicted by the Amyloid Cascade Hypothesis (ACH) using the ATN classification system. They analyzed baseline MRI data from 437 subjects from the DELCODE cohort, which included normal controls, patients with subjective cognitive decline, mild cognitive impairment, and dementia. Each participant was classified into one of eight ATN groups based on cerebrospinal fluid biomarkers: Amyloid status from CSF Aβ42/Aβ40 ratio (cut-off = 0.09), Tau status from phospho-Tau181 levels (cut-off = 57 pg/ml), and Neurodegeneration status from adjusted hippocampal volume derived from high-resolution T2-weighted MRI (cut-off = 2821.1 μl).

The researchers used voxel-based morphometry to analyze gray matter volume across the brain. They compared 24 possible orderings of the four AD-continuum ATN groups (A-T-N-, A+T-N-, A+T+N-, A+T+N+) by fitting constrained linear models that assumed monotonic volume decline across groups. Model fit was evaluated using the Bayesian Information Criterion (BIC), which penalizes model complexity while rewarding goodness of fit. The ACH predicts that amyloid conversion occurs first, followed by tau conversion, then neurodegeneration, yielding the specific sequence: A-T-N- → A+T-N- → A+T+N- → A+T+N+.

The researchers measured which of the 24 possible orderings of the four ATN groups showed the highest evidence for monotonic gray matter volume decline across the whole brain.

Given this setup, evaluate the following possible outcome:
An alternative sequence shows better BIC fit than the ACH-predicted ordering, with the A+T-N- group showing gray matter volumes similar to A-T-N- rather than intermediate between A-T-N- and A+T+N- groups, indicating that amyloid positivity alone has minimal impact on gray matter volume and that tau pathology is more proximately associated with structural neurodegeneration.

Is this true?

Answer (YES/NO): NO